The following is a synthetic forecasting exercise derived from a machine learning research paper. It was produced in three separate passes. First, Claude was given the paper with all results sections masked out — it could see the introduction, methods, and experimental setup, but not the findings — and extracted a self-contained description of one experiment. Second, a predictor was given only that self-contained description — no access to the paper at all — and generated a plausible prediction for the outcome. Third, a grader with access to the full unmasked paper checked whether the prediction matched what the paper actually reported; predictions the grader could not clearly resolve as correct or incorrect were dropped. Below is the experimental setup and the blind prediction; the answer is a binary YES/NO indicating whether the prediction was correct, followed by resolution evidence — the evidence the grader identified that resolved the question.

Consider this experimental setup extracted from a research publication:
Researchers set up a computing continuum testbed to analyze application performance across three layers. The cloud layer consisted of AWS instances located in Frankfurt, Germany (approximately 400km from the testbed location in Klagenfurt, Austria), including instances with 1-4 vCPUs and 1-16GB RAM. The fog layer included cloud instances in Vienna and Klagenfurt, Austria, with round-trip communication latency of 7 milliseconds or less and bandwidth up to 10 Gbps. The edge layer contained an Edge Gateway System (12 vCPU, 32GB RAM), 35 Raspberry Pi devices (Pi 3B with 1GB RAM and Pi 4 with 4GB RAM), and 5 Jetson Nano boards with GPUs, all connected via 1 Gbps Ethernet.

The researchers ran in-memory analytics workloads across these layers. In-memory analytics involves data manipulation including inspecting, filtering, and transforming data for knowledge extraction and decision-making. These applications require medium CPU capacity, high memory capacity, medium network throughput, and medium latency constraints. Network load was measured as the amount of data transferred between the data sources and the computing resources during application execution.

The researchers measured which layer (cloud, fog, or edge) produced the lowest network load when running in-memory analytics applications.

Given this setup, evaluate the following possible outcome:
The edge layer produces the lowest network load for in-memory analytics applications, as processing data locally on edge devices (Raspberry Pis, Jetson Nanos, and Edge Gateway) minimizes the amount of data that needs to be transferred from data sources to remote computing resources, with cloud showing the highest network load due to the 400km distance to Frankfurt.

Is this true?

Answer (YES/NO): NO